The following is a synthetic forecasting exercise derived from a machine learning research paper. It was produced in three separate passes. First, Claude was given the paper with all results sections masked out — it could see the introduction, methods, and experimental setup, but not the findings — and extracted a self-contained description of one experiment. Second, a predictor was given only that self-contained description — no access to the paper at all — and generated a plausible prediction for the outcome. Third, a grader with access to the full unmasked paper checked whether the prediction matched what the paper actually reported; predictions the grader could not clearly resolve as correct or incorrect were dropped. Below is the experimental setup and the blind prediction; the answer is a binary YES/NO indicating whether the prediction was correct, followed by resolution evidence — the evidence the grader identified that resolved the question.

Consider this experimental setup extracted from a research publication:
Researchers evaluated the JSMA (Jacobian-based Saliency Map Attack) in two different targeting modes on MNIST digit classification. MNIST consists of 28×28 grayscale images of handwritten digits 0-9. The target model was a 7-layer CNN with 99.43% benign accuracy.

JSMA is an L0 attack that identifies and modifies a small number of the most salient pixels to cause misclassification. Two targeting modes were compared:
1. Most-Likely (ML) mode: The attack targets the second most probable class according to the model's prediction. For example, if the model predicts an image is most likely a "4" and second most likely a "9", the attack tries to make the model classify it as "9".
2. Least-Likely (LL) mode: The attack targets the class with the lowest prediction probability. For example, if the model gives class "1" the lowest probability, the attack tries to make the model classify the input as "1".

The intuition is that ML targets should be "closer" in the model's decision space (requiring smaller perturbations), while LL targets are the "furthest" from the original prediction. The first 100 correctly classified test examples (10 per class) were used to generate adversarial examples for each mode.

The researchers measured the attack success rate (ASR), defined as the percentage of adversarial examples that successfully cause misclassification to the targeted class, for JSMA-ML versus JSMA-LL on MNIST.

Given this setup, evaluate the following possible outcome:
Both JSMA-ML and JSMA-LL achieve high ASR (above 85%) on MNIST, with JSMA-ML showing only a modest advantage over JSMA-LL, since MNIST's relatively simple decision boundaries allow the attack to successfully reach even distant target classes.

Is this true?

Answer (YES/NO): NO